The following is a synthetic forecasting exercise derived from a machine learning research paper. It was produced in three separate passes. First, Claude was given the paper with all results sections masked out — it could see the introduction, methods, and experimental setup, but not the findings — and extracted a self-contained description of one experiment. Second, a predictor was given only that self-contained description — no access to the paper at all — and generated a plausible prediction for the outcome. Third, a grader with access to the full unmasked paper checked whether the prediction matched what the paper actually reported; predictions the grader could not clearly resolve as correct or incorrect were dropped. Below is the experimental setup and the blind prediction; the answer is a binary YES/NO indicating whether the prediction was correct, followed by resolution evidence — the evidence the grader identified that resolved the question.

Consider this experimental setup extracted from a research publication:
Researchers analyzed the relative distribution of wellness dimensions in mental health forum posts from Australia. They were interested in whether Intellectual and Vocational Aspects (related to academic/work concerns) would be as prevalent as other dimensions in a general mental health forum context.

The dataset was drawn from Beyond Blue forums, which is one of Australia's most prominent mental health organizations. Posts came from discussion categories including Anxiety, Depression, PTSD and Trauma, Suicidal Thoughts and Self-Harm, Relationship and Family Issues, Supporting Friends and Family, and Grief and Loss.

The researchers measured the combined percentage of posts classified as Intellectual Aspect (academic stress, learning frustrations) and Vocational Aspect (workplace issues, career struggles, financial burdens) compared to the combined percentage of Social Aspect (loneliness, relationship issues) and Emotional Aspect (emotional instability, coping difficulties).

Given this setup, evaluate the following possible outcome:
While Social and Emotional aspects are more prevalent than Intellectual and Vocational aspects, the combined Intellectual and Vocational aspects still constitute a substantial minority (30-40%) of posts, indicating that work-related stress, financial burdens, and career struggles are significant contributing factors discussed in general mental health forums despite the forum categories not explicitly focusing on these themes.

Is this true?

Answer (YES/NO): NO